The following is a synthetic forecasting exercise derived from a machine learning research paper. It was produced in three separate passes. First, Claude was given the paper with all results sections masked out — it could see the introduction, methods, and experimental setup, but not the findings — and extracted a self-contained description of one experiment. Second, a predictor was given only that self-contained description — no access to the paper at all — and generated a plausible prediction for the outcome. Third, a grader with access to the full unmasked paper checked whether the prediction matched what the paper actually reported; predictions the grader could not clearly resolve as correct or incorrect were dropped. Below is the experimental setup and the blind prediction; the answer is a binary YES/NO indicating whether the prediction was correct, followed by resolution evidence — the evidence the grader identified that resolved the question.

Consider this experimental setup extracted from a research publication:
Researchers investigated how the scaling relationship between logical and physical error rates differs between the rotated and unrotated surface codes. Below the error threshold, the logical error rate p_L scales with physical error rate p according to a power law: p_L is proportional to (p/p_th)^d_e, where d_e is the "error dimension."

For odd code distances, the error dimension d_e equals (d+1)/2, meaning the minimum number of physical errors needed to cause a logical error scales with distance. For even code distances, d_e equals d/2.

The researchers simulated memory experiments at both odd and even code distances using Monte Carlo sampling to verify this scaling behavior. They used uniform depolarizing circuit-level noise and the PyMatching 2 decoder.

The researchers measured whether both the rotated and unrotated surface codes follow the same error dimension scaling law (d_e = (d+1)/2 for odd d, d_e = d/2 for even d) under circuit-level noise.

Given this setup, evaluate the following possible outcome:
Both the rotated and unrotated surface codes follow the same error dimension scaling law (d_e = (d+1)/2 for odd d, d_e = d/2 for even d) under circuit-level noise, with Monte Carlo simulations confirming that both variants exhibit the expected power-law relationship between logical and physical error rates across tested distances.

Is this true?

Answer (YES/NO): NO